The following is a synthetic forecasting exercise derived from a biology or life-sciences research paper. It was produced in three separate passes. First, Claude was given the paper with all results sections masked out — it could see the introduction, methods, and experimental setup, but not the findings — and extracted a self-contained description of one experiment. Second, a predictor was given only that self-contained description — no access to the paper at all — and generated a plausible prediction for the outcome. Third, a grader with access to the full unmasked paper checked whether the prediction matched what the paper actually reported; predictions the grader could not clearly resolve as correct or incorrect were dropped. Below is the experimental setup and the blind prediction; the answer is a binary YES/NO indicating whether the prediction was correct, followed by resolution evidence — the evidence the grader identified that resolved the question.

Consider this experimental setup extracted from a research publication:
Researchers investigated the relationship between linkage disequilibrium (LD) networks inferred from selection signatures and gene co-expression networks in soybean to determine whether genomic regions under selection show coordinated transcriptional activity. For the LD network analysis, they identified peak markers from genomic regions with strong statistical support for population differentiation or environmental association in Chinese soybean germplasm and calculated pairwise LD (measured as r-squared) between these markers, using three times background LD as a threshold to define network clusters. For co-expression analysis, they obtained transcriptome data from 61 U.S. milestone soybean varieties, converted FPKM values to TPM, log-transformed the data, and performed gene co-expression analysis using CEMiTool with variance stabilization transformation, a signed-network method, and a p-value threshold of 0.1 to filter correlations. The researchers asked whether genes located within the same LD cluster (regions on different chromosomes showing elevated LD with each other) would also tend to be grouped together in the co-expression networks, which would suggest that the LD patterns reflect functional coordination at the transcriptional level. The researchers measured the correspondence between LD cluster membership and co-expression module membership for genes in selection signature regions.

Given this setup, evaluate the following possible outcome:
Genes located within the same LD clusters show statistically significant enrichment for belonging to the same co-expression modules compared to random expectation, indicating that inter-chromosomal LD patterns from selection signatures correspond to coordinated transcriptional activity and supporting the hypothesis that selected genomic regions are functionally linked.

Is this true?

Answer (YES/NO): NO